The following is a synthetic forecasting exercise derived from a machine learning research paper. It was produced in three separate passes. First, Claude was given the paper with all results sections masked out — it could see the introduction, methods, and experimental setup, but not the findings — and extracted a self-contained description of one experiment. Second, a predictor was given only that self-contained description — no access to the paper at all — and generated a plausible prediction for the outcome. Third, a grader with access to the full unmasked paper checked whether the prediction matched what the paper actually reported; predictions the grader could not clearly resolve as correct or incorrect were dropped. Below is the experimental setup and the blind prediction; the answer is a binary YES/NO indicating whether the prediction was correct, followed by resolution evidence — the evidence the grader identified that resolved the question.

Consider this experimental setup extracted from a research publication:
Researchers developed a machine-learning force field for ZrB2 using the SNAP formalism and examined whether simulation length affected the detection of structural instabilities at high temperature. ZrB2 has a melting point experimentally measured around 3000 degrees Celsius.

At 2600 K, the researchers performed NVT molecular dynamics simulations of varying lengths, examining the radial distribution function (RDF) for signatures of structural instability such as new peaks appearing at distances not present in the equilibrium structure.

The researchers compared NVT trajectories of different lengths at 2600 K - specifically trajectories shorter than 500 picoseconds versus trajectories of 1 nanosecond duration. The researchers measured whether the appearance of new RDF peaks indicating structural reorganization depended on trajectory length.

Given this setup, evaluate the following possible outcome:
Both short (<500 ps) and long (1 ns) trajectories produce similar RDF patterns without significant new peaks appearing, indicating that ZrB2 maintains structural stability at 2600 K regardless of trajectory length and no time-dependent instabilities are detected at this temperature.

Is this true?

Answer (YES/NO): NO